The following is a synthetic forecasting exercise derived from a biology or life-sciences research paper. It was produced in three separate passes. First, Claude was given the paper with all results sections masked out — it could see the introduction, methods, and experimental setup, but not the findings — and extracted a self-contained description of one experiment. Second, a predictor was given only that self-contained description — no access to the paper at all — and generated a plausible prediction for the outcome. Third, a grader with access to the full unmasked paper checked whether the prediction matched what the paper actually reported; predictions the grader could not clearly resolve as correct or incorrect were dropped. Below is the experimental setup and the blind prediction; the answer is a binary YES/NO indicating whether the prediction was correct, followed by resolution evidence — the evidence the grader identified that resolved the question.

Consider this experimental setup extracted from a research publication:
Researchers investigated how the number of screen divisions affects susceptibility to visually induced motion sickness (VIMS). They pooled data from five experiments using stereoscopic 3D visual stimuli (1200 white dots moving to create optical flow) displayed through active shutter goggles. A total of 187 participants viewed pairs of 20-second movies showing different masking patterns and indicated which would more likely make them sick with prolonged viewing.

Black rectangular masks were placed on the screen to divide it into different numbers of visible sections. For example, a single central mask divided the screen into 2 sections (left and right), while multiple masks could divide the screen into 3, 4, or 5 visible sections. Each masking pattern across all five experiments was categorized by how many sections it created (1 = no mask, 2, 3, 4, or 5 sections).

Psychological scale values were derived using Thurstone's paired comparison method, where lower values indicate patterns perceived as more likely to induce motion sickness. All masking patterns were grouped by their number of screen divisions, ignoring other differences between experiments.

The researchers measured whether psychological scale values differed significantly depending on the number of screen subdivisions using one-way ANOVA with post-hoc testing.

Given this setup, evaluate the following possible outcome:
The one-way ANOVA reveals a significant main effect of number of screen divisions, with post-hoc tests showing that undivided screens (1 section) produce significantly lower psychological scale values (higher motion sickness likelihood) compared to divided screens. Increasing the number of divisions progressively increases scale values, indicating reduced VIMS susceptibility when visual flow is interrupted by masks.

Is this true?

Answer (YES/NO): NO